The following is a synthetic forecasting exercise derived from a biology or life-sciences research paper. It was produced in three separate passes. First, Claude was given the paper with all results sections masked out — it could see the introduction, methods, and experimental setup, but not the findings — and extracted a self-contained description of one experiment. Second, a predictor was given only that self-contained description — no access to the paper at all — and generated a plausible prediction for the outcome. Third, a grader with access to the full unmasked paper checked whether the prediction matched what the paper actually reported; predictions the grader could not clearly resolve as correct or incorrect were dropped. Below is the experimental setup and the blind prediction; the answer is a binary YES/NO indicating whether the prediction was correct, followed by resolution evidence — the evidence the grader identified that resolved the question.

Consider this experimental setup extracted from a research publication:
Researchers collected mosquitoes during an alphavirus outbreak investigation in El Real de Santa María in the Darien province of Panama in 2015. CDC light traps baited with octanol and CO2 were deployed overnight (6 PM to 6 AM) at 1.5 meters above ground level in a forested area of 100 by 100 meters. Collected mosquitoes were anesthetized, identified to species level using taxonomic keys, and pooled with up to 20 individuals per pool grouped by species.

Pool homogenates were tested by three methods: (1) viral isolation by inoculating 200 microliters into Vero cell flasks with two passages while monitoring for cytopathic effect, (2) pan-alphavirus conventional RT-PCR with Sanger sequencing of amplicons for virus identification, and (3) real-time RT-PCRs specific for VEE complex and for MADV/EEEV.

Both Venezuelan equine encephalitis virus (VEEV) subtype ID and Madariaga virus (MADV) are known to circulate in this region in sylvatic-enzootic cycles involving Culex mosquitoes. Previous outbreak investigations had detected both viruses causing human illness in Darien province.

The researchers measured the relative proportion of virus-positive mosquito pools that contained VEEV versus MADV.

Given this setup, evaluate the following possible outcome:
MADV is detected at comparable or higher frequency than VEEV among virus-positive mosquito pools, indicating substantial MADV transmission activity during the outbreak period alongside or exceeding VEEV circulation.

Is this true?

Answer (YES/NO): NO